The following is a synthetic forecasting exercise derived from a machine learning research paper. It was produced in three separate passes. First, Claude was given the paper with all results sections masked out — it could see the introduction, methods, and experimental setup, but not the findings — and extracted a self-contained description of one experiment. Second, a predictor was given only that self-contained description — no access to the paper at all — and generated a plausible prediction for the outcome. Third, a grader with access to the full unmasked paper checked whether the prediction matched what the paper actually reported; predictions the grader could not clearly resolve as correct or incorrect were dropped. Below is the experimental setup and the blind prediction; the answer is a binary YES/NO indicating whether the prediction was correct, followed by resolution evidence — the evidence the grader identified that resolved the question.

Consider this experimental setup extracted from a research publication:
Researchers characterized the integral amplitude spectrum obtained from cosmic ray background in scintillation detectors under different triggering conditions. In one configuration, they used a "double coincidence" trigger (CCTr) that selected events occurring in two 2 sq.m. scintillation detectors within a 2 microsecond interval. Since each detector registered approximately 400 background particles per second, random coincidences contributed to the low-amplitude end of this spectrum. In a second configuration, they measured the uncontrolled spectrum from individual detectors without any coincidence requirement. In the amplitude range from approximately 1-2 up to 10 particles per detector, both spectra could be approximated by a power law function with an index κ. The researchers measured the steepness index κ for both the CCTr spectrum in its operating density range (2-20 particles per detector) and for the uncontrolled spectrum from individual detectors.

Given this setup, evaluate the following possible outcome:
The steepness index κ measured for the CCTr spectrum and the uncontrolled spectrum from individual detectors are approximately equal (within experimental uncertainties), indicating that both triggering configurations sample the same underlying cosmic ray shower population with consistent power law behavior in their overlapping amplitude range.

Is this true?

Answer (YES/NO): NO